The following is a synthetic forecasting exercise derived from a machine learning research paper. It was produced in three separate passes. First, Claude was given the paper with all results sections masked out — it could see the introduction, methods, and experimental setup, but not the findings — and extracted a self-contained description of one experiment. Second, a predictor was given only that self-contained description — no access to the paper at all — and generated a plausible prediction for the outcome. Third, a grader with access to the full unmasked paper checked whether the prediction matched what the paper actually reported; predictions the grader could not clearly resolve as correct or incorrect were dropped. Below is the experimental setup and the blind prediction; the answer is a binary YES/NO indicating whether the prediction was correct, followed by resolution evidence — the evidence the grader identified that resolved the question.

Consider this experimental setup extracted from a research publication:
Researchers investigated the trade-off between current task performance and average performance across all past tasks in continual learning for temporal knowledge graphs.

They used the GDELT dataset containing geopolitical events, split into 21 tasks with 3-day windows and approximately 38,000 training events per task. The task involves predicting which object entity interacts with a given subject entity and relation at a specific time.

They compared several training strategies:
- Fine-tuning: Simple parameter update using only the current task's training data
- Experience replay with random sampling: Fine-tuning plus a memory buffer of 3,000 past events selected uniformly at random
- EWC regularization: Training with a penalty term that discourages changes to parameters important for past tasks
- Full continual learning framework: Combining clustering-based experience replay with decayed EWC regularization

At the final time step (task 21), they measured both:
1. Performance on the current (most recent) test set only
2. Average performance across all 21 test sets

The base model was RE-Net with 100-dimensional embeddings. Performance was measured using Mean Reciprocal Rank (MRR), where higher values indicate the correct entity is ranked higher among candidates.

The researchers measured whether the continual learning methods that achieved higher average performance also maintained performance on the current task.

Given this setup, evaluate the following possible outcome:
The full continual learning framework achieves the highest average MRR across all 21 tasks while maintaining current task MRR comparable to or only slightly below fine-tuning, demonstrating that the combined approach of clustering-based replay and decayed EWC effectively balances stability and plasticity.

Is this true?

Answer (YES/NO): YES